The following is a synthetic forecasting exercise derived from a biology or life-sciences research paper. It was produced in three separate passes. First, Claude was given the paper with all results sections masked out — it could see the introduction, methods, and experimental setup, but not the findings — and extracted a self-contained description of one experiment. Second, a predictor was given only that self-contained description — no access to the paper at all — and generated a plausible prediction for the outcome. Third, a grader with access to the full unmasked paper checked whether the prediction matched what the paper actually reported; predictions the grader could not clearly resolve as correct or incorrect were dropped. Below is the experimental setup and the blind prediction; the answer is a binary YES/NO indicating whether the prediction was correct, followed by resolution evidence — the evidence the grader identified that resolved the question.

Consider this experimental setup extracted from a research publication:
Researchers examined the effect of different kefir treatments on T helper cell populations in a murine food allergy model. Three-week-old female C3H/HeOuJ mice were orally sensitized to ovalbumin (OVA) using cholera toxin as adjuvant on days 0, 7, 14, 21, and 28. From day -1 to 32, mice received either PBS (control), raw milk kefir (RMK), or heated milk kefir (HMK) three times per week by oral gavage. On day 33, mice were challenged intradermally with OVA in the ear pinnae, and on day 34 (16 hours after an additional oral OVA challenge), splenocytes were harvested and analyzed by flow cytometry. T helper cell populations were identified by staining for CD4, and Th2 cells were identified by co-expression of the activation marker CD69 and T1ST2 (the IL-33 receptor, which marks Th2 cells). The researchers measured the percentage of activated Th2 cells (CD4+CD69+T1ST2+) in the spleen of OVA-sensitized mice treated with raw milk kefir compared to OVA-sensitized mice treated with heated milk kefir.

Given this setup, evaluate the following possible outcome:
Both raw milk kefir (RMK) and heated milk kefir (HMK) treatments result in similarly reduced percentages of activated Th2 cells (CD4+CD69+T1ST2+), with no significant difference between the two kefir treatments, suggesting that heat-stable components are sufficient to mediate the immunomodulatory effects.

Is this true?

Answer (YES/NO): NO